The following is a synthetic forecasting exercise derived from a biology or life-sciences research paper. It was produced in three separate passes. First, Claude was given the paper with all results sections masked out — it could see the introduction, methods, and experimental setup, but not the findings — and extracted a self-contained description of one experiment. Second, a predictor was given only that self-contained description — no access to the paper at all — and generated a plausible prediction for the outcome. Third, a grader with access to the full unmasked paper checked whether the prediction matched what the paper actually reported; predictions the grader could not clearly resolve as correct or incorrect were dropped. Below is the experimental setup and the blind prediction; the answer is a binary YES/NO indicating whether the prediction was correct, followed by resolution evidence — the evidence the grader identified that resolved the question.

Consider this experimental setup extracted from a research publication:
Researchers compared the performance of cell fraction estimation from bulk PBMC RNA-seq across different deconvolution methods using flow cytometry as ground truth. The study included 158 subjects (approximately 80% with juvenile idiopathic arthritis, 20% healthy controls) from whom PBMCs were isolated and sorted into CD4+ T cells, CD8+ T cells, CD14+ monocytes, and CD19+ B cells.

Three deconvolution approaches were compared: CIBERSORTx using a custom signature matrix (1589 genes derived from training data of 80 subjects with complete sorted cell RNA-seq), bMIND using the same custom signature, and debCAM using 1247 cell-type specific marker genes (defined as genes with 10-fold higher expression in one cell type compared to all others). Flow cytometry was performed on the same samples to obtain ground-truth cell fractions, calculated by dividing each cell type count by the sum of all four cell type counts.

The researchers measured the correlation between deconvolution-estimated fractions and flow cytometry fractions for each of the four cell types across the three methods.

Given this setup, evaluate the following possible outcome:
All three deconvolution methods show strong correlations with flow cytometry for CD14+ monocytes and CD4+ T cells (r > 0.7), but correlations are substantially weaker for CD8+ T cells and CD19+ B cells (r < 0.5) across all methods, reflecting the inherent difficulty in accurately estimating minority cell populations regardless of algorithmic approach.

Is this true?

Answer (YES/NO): NO